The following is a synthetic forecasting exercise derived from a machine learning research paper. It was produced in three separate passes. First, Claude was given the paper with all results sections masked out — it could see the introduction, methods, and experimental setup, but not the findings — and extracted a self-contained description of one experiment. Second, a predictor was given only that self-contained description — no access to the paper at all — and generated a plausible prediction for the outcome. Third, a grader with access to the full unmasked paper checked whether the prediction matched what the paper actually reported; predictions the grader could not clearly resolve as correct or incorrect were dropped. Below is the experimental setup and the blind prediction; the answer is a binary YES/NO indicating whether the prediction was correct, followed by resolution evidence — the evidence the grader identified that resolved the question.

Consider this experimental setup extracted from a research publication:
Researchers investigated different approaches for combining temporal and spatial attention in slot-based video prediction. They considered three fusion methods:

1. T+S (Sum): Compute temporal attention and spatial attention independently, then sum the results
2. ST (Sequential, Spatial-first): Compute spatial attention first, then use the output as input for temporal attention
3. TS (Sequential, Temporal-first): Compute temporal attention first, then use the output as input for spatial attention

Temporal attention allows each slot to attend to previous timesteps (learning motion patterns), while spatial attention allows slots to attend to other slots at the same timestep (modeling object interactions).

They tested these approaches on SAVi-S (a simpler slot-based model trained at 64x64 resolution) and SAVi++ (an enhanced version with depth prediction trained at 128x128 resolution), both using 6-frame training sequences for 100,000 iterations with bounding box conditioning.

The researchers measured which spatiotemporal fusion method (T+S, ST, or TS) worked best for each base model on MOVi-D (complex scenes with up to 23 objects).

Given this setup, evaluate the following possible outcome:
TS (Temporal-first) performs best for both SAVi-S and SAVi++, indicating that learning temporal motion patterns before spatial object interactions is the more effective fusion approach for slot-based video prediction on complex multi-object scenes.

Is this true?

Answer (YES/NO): NO